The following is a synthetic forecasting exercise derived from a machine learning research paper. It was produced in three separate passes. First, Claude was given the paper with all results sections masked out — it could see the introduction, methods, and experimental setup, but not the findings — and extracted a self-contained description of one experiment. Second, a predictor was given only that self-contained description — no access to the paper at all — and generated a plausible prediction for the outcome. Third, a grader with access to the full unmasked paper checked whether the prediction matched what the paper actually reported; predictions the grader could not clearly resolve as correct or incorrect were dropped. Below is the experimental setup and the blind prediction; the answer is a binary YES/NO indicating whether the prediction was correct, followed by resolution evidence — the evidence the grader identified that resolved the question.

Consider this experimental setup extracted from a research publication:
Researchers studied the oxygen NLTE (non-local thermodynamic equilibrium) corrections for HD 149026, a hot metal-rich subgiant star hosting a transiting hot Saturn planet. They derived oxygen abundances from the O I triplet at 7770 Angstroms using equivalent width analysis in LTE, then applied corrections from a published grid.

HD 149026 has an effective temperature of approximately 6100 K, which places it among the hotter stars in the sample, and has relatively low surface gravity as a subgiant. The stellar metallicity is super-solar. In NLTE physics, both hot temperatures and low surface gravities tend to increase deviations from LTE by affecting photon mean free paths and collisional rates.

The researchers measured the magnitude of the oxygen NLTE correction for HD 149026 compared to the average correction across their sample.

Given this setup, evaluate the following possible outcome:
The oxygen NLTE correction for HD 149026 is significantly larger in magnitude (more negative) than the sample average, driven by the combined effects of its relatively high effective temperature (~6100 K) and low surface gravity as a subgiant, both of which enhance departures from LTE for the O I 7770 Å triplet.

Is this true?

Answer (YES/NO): YES